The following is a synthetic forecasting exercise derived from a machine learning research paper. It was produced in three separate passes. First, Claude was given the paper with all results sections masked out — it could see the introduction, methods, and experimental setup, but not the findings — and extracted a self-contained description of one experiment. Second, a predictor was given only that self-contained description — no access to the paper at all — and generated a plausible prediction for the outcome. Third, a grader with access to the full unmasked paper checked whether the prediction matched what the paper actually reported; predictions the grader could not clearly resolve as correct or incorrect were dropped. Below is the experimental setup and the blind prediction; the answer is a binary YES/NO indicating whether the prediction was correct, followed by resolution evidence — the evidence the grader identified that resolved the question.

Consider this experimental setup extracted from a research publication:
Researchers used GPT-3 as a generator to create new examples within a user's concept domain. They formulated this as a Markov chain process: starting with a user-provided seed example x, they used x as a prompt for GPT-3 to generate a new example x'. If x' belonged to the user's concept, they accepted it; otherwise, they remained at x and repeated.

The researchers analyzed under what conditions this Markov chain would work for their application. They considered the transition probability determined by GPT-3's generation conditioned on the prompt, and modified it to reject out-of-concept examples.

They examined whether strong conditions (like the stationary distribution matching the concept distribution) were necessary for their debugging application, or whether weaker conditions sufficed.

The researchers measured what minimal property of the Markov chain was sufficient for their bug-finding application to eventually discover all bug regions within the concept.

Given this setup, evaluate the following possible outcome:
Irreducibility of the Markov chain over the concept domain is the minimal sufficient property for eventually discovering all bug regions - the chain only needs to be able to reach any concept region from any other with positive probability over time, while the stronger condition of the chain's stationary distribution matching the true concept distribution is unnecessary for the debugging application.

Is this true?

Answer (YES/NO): YES